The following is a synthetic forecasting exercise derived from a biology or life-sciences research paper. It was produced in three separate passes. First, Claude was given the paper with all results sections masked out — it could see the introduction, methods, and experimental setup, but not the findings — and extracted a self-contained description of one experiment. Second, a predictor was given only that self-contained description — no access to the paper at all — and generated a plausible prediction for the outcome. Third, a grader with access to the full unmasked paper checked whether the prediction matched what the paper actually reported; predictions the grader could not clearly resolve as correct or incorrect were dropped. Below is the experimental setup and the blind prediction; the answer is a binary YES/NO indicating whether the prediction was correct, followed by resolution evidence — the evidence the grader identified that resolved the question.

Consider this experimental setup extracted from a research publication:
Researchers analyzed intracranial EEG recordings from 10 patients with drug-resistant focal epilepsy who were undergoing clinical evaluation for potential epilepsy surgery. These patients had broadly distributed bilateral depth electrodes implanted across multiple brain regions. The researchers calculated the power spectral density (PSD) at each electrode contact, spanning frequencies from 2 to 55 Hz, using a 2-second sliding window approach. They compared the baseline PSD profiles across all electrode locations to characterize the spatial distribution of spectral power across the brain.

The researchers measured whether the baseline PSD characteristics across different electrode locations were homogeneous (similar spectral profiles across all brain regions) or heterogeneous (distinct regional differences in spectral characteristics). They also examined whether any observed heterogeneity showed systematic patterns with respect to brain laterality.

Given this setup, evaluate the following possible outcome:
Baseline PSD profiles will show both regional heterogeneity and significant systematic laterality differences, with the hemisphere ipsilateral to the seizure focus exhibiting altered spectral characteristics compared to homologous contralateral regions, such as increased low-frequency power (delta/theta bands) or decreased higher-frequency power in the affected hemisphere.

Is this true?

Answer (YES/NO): NO